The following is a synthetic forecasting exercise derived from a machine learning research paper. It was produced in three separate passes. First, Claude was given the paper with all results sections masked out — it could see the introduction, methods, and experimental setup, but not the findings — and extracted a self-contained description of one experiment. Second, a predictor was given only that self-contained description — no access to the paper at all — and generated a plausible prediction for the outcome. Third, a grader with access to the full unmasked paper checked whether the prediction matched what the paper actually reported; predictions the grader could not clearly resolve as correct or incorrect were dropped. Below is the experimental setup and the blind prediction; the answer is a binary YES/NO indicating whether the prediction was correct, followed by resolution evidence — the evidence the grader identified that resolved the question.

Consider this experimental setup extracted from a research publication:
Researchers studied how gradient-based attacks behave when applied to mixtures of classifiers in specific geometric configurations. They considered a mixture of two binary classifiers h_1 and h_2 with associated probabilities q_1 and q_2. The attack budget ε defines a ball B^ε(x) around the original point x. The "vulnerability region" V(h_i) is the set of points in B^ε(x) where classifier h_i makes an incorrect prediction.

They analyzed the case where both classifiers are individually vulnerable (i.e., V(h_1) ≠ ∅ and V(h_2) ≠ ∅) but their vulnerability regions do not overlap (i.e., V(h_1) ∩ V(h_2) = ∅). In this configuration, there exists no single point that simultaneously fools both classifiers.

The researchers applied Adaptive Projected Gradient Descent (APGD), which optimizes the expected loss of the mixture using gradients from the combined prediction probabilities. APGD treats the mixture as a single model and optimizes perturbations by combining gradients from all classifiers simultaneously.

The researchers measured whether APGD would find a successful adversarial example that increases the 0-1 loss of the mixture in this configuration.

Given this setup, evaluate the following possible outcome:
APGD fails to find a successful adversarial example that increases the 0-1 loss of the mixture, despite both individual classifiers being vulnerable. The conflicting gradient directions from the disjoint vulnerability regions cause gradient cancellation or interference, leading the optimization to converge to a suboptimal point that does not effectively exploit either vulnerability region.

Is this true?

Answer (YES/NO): YES